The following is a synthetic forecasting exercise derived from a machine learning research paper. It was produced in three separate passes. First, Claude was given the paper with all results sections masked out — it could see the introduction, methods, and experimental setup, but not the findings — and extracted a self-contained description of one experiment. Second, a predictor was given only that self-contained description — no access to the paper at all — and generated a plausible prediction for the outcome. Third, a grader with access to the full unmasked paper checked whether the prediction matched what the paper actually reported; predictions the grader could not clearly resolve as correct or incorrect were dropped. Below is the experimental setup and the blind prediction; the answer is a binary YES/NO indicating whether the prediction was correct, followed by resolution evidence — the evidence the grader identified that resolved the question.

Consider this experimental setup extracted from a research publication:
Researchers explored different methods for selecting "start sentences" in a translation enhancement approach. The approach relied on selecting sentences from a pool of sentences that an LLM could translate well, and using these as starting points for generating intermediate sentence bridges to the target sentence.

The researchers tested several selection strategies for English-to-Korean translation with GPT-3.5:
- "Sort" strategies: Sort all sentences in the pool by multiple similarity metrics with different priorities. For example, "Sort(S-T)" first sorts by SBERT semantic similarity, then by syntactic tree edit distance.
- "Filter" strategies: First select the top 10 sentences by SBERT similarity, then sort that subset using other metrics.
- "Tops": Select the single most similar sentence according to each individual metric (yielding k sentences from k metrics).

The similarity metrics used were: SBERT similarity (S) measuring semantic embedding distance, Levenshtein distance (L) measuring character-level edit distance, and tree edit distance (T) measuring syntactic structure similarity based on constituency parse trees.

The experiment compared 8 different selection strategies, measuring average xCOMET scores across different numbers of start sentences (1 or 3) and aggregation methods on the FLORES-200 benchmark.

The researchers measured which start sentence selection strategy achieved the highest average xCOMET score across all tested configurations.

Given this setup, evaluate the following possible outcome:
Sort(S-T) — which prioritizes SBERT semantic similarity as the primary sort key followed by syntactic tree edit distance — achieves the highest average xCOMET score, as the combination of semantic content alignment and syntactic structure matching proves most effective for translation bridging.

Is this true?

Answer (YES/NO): YES